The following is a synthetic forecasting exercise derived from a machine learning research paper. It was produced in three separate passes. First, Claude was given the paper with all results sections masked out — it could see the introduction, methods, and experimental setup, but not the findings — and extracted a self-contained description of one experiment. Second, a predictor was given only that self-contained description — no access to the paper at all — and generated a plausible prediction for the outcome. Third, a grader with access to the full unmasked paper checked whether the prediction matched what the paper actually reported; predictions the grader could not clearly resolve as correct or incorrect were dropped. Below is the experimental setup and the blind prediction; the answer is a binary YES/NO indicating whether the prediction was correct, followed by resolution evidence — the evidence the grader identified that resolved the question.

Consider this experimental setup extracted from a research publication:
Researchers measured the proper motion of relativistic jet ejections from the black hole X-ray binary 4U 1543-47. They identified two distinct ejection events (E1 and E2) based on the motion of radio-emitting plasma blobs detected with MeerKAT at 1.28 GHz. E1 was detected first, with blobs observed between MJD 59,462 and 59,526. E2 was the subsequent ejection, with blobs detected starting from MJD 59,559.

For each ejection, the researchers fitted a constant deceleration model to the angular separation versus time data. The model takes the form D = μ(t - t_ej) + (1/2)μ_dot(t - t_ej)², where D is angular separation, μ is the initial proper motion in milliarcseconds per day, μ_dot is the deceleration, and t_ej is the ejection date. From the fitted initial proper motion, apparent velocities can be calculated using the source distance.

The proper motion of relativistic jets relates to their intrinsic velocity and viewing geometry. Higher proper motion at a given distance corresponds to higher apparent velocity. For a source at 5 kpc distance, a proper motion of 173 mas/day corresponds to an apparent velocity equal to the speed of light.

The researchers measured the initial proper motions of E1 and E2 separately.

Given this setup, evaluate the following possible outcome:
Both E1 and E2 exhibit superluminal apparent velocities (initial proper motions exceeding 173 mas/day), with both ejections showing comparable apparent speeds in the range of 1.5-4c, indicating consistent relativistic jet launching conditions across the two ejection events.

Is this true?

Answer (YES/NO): NO